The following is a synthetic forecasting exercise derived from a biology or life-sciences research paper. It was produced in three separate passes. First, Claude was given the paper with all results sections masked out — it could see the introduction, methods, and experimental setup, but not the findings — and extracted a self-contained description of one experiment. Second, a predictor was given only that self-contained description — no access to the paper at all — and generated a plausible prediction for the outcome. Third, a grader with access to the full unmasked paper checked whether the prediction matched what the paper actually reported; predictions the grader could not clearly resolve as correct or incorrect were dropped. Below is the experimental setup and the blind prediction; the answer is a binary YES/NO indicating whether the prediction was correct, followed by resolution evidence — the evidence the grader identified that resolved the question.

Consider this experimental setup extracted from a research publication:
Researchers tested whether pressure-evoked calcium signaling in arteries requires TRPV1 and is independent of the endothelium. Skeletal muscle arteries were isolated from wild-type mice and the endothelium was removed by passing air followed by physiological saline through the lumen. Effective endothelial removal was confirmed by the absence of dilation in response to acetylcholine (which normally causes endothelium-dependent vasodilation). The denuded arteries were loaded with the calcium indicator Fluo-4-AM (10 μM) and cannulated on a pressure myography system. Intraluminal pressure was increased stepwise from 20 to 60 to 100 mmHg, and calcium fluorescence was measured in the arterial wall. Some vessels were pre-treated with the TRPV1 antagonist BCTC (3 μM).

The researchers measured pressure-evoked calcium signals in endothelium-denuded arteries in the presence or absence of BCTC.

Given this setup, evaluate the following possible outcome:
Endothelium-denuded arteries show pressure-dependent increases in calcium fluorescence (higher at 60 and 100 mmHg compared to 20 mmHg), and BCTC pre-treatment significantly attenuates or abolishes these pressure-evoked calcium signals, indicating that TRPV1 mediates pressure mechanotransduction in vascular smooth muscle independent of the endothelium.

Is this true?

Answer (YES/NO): YES